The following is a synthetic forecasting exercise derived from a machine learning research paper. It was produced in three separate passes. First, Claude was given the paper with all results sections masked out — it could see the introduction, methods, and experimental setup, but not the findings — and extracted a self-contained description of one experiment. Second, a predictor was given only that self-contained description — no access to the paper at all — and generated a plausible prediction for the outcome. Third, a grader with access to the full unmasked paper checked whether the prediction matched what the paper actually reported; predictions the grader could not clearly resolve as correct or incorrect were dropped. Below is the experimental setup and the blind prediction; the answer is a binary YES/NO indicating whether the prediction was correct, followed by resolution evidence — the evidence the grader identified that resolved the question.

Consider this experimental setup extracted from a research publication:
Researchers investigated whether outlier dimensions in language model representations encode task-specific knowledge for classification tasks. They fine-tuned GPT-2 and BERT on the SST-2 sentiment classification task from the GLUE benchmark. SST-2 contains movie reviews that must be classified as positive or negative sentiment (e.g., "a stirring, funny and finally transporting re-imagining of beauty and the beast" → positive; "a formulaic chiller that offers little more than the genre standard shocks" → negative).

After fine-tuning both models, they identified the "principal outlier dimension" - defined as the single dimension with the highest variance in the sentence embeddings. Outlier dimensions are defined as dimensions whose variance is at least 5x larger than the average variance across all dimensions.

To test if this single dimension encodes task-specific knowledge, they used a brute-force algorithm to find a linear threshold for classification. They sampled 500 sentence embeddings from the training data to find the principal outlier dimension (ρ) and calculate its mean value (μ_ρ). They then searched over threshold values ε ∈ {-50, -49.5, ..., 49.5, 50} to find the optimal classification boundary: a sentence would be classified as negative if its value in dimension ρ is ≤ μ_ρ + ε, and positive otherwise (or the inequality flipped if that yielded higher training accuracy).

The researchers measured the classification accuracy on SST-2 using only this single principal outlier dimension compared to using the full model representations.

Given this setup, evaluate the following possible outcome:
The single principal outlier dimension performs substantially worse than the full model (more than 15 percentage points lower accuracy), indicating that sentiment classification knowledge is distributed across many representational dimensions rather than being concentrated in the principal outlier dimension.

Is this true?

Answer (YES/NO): NO